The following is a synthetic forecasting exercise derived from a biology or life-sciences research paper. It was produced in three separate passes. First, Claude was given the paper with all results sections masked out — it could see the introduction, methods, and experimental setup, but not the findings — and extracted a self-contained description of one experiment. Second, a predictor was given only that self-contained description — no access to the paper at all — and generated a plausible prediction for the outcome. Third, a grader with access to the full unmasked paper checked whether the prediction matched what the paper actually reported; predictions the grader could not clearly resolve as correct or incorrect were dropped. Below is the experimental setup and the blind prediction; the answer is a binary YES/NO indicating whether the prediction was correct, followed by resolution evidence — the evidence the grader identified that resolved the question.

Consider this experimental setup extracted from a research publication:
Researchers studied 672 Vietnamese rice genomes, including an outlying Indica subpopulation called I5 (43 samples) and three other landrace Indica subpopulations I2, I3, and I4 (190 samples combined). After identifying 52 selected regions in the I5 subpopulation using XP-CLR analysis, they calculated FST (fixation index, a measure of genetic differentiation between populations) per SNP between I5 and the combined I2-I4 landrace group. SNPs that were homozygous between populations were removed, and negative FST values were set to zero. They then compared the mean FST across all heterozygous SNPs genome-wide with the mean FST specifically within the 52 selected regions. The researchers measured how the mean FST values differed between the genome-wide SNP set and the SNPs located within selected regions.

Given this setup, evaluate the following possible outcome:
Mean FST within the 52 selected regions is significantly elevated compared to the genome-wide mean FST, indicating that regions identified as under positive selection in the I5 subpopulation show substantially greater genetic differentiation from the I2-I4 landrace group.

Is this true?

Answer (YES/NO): YES